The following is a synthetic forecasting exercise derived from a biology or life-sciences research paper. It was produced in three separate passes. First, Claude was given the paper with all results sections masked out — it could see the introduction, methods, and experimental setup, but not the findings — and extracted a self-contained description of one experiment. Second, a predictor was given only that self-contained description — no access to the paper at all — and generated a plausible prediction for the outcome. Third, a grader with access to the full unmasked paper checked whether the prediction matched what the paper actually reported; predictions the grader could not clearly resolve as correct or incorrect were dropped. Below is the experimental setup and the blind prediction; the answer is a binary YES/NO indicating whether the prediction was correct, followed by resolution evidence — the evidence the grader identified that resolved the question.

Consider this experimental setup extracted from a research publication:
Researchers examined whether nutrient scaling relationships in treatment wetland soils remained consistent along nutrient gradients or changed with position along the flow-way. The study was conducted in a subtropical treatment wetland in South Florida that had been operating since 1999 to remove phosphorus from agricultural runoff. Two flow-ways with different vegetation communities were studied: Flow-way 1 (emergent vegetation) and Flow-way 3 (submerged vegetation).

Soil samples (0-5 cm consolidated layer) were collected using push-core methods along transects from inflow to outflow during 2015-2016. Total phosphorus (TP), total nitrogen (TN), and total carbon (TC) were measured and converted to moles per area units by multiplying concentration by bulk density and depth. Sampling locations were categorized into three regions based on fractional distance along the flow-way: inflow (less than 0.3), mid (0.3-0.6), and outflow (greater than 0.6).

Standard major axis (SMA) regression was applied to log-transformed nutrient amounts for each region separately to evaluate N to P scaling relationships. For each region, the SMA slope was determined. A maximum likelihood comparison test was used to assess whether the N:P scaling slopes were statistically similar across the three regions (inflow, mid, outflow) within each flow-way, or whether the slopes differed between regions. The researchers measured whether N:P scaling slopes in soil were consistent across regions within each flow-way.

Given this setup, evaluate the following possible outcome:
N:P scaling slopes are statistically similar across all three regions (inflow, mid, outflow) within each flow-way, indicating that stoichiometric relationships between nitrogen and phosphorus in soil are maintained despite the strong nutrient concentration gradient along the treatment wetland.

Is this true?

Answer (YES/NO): NO